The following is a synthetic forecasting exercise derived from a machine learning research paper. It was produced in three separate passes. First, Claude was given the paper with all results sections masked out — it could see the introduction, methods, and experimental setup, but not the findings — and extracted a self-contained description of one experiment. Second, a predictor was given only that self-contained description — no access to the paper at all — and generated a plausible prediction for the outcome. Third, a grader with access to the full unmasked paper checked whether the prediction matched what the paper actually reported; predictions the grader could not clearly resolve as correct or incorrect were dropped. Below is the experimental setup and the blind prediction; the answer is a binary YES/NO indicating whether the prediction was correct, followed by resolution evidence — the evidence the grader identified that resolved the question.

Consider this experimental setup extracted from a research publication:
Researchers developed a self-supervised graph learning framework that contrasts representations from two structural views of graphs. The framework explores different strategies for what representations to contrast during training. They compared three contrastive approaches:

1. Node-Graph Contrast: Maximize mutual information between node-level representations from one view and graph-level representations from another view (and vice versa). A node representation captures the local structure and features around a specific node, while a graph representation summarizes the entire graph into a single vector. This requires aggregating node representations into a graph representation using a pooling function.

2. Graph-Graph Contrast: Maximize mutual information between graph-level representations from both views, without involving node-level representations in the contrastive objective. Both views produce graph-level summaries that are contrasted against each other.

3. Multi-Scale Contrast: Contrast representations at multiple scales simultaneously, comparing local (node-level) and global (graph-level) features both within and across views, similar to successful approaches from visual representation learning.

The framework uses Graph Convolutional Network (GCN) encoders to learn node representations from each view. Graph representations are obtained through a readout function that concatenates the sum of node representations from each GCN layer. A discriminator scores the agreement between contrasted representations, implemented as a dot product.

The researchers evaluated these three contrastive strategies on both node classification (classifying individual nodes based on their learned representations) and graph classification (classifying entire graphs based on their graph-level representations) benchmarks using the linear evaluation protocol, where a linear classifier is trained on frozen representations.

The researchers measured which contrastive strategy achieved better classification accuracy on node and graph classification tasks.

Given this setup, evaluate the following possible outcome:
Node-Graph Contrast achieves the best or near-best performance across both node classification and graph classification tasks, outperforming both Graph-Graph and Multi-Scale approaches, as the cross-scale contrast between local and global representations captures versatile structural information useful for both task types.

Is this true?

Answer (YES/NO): YES